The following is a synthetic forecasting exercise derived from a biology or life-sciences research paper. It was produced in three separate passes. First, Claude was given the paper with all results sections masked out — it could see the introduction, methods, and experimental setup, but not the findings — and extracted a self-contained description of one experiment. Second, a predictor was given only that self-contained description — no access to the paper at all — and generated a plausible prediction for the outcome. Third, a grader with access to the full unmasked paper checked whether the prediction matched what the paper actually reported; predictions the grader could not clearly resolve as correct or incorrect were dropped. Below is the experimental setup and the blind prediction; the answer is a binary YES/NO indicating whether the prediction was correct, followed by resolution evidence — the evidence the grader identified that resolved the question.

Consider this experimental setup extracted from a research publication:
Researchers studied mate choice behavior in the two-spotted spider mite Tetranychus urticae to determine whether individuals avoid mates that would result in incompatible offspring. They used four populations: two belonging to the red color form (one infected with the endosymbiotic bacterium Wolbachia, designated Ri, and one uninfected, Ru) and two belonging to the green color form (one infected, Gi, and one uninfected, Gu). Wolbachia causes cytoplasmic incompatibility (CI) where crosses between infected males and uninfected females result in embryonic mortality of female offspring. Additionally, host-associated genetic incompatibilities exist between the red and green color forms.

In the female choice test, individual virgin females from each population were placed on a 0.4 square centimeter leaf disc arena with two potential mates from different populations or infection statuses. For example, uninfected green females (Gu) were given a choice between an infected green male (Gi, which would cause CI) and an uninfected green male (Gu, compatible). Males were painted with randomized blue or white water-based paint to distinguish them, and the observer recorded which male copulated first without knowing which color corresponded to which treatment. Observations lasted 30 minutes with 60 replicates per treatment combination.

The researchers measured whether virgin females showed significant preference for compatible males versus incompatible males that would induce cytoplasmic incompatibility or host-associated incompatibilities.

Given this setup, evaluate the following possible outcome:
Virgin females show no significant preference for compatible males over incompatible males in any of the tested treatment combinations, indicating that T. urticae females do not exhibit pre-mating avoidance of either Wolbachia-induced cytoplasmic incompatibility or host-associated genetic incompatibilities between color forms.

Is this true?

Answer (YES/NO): NO